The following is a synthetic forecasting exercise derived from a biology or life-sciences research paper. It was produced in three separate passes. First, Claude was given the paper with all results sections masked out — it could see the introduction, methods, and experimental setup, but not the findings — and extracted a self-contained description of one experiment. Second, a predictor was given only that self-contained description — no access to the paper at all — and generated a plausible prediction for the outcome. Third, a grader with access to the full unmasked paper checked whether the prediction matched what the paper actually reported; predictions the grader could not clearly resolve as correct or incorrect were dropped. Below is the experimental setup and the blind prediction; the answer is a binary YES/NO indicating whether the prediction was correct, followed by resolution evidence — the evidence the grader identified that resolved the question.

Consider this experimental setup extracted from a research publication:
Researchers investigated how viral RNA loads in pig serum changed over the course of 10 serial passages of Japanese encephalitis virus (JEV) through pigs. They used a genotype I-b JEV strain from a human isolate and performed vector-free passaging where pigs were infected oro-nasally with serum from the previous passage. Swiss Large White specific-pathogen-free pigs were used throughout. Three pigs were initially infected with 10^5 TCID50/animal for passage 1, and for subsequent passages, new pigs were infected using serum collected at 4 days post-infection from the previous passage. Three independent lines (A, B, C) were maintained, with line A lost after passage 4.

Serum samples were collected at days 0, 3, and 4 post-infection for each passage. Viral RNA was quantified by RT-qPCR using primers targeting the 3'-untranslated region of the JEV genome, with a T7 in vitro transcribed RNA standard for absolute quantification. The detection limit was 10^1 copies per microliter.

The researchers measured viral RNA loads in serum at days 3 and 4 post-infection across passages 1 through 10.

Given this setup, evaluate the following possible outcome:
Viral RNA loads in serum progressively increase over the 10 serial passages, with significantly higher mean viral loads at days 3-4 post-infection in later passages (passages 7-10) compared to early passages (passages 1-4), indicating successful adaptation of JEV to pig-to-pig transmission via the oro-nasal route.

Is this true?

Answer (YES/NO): NO